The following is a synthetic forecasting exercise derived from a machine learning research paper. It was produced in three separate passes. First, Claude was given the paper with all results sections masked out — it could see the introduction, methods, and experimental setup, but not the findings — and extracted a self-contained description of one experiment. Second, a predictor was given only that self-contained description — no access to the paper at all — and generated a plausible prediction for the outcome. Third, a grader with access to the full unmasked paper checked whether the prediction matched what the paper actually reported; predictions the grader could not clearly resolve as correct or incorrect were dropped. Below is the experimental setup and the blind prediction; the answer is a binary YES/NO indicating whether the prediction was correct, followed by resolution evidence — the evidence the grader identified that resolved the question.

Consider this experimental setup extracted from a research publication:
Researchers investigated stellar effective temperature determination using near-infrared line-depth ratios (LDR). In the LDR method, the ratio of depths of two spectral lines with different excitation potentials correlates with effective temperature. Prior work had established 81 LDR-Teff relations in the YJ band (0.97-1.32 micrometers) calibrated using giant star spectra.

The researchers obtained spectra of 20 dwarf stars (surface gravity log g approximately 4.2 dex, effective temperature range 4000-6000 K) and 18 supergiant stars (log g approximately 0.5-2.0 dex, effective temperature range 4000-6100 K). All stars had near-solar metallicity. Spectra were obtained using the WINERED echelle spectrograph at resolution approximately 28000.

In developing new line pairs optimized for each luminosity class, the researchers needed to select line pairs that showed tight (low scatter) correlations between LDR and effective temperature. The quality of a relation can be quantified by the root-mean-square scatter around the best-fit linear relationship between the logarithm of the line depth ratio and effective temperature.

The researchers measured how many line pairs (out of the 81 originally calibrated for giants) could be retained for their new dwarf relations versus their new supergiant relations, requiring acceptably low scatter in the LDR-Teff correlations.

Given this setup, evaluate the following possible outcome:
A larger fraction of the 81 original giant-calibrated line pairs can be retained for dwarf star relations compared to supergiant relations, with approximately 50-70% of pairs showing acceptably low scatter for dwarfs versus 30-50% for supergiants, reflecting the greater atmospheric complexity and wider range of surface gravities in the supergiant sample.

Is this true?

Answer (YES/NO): NO